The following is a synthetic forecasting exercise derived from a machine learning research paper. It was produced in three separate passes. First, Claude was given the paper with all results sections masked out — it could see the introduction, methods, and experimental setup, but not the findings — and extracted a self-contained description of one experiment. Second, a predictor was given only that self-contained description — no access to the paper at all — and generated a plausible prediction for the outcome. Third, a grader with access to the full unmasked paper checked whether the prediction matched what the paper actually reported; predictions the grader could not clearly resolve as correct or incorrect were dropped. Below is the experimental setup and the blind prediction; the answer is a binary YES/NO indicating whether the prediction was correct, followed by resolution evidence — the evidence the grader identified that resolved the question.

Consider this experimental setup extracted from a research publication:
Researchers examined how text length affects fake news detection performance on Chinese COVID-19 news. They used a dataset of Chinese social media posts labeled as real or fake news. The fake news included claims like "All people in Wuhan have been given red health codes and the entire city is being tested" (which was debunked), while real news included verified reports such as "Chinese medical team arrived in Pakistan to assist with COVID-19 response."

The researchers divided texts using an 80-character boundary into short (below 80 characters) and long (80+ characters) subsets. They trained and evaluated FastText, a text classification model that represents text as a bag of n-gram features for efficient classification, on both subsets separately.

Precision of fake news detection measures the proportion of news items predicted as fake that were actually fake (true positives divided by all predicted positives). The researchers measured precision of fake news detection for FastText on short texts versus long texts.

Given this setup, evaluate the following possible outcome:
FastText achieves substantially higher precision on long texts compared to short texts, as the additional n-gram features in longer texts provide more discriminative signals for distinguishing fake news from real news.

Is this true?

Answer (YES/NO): YES